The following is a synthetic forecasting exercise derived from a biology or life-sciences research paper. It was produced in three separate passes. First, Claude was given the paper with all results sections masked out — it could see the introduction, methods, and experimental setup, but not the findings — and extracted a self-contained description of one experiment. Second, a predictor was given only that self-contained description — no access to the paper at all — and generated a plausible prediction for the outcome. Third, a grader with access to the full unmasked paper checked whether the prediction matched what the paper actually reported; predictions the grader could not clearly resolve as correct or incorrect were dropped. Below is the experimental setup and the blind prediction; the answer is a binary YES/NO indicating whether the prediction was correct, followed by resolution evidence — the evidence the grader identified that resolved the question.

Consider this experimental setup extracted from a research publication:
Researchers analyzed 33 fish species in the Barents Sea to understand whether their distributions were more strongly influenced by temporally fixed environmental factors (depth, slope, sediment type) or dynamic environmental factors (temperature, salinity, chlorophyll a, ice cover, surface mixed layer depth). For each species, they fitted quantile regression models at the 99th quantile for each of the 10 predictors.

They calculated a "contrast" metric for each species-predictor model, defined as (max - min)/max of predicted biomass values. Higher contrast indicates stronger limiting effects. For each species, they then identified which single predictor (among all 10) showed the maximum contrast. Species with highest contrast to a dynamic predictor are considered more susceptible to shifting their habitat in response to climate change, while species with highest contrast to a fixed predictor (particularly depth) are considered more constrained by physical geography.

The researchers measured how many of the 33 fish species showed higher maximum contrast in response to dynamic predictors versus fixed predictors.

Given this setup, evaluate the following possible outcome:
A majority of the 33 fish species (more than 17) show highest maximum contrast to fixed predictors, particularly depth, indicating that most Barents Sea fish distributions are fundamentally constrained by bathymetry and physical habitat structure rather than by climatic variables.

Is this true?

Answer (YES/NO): NO